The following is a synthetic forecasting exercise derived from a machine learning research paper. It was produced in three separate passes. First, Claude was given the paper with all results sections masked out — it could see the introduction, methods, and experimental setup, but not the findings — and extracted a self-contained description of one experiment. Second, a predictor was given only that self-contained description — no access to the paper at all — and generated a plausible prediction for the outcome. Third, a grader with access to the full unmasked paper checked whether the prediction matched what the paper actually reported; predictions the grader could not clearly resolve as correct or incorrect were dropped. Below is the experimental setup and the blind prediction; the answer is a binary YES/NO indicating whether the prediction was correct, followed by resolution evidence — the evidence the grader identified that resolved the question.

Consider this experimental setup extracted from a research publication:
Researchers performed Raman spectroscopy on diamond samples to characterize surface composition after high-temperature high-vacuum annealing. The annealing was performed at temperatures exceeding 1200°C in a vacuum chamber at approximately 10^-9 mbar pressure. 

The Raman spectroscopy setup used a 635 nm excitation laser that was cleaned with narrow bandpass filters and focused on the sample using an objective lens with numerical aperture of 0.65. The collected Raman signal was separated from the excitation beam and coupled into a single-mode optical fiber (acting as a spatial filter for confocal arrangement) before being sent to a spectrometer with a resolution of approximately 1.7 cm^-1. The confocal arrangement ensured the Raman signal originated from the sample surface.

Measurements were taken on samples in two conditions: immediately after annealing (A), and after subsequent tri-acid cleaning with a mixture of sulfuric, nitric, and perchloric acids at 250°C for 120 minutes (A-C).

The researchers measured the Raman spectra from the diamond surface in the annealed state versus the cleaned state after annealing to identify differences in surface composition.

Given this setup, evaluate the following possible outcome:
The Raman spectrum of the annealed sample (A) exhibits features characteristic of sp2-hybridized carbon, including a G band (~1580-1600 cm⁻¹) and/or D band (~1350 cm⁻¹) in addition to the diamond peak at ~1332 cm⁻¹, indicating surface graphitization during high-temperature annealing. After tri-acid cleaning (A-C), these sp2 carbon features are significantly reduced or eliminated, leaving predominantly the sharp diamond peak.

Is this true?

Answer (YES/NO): YES